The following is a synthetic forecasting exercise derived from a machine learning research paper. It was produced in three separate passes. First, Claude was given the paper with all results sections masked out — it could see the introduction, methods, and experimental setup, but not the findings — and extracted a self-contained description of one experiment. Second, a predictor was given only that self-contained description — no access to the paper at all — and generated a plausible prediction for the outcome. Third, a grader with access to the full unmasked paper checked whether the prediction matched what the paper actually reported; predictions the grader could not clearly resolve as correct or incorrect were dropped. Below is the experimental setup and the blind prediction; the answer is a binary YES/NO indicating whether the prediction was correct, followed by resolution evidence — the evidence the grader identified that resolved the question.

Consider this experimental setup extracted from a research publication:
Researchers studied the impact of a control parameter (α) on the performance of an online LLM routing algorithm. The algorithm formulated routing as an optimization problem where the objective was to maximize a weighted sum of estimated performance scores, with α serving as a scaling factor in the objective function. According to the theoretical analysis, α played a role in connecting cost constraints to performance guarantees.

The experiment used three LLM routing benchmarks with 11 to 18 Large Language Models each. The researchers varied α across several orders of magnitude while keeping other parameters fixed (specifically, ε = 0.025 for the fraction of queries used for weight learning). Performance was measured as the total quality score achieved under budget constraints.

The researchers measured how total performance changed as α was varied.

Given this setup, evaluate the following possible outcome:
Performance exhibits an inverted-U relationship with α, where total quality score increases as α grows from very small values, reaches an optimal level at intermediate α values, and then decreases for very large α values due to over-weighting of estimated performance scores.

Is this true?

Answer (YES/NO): NO